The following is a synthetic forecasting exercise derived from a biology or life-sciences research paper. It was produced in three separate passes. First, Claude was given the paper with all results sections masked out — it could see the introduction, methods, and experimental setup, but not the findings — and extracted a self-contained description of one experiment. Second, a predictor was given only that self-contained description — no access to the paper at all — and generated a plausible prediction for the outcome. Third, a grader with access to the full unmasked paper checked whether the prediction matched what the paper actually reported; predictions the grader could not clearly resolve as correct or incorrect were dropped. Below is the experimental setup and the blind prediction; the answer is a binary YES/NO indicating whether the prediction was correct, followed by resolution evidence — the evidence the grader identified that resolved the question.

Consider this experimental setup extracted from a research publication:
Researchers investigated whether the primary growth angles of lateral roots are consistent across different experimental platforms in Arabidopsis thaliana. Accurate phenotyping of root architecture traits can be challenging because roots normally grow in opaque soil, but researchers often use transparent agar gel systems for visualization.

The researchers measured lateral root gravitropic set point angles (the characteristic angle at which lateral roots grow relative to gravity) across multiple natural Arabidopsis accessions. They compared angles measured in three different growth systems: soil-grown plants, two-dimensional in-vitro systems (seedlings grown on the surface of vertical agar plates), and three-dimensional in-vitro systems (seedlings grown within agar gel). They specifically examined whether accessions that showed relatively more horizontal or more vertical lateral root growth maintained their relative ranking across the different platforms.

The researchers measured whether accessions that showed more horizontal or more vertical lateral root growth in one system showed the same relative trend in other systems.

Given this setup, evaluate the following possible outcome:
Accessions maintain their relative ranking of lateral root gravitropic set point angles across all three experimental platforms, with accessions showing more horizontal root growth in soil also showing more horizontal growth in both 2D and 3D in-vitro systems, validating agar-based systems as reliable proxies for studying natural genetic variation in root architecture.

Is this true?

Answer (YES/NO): YES